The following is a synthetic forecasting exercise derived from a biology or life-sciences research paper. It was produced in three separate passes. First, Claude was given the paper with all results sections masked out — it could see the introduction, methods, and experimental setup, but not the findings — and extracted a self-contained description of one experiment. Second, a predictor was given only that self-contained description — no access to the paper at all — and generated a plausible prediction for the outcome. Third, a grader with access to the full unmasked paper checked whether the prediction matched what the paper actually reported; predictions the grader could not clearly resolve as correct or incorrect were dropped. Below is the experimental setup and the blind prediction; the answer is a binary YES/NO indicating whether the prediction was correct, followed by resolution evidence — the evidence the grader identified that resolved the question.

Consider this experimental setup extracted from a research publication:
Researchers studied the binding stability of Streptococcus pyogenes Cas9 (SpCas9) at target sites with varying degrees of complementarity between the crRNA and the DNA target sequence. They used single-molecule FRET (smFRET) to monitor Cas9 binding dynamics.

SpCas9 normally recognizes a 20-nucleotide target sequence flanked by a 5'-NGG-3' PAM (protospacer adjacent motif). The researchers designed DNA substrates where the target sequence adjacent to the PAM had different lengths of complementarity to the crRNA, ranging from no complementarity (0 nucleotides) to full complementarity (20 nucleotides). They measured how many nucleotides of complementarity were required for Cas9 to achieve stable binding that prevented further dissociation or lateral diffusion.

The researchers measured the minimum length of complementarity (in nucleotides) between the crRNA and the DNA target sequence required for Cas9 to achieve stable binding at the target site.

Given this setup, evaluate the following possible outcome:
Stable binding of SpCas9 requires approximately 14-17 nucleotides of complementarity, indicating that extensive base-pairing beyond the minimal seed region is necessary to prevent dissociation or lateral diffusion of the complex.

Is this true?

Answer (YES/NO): NO